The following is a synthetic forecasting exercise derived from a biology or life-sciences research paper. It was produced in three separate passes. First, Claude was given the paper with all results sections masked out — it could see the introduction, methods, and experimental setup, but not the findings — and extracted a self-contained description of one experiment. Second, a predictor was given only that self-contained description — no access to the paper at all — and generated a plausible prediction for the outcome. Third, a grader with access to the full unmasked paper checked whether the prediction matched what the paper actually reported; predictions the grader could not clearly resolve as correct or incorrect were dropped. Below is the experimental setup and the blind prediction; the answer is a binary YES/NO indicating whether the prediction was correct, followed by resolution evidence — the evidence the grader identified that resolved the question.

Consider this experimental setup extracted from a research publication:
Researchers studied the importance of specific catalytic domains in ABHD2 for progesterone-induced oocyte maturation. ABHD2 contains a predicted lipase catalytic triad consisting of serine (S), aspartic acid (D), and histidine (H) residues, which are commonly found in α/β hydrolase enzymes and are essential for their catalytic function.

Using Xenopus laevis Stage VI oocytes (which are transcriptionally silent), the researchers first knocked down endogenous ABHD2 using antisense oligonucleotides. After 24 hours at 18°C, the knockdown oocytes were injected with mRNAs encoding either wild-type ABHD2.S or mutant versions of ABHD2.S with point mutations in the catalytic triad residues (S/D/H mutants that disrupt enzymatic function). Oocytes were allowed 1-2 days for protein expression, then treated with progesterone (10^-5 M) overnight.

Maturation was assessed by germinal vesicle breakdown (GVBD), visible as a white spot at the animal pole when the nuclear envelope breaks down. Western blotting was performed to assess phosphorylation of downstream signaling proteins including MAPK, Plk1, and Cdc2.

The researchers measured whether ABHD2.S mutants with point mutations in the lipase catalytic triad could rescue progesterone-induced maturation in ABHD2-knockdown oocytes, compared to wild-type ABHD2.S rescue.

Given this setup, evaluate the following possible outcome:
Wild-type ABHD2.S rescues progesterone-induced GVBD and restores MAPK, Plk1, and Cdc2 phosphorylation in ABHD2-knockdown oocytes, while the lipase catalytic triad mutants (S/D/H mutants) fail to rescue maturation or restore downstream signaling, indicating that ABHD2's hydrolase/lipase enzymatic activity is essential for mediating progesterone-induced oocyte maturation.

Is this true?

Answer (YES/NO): YES